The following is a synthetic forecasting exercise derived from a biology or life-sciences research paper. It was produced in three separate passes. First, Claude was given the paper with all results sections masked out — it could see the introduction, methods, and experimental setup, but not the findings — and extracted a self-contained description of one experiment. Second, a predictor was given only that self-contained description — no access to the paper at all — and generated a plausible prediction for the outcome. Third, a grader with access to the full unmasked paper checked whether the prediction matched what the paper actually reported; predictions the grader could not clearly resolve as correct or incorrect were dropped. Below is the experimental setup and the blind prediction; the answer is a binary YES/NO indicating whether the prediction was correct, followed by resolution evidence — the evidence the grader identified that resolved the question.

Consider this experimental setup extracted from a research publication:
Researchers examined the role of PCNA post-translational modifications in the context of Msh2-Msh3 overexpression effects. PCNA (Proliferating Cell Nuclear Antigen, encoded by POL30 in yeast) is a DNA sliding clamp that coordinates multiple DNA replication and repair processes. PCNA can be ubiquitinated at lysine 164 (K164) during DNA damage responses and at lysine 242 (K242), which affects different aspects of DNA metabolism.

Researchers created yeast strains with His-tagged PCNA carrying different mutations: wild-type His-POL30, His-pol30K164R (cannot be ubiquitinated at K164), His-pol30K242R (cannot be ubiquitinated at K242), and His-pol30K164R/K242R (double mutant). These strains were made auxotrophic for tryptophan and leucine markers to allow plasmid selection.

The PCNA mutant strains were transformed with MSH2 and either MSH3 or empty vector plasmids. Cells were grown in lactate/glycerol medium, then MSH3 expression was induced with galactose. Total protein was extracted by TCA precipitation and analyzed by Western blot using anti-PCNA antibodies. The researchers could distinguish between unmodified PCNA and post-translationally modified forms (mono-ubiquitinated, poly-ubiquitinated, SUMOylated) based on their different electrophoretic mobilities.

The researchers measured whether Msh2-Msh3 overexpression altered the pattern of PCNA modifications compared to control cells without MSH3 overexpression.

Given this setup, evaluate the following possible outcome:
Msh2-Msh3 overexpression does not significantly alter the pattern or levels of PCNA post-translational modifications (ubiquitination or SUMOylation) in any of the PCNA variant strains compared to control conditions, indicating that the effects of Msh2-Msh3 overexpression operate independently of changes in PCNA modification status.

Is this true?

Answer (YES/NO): NO